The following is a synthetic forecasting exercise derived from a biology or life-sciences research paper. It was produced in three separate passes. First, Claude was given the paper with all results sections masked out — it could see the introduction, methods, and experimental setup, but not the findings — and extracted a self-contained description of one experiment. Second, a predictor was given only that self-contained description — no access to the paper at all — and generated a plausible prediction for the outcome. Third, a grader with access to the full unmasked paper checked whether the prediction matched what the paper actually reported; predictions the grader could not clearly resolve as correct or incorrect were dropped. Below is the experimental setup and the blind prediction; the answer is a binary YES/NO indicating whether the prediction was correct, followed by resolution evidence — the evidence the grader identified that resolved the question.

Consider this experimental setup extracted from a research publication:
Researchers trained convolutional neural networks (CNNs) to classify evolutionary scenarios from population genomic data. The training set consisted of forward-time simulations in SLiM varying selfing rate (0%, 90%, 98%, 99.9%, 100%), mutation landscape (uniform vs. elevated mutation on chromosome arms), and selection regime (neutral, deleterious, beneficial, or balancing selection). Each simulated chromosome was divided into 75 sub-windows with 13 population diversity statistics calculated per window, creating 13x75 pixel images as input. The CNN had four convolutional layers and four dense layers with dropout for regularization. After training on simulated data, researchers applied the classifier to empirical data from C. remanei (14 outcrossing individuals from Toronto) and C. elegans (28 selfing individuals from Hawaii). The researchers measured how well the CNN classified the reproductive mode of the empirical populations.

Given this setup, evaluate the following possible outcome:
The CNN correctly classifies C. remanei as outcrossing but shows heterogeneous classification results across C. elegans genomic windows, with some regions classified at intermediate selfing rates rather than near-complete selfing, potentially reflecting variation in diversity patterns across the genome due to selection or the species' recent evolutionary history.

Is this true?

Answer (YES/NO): NO